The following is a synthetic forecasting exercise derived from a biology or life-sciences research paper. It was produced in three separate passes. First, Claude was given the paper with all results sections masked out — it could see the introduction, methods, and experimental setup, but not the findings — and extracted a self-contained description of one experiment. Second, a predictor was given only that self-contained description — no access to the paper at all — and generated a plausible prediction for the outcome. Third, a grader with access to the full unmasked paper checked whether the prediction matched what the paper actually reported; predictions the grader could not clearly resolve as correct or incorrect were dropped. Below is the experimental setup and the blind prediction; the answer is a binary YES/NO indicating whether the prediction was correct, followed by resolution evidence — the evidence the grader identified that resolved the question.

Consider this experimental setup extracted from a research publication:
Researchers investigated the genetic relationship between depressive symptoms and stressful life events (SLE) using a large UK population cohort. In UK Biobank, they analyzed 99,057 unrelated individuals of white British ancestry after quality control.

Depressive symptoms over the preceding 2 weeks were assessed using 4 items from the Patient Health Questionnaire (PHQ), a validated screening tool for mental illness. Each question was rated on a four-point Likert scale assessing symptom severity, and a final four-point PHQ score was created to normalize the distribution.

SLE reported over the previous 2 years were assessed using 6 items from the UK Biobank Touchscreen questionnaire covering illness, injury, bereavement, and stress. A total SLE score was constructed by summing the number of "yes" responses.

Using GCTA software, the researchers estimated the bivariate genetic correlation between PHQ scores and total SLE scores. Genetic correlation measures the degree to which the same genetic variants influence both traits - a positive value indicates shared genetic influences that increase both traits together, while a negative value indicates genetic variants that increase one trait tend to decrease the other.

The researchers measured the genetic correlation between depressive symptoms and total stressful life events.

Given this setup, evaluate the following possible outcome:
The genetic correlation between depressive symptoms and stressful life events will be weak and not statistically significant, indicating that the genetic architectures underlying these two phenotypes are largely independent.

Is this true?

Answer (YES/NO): NO